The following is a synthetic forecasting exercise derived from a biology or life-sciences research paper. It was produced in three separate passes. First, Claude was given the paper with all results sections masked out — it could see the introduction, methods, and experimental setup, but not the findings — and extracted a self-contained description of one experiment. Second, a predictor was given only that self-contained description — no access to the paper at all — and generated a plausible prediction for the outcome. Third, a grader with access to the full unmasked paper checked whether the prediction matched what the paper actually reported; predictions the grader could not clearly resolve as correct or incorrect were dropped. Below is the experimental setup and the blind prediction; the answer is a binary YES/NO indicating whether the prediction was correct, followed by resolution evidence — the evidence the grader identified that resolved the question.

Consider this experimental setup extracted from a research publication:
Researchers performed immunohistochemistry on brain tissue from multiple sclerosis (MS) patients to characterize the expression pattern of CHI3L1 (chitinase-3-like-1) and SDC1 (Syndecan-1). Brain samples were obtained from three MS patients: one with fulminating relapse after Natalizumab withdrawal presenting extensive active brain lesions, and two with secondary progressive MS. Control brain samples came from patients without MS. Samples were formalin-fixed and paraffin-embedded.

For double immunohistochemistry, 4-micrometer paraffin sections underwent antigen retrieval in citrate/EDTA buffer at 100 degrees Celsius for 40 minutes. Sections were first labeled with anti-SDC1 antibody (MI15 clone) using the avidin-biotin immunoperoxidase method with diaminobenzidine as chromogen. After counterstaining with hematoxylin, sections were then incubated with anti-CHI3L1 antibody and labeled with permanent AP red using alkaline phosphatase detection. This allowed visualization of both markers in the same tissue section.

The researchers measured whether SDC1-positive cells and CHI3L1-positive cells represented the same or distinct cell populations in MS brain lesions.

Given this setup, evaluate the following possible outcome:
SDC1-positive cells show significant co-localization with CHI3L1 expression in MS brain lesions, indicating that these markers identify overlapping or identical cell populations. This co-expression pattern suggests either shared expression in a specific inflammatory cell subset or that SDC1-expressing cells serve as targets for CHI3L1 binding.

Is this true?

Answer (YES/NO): NO